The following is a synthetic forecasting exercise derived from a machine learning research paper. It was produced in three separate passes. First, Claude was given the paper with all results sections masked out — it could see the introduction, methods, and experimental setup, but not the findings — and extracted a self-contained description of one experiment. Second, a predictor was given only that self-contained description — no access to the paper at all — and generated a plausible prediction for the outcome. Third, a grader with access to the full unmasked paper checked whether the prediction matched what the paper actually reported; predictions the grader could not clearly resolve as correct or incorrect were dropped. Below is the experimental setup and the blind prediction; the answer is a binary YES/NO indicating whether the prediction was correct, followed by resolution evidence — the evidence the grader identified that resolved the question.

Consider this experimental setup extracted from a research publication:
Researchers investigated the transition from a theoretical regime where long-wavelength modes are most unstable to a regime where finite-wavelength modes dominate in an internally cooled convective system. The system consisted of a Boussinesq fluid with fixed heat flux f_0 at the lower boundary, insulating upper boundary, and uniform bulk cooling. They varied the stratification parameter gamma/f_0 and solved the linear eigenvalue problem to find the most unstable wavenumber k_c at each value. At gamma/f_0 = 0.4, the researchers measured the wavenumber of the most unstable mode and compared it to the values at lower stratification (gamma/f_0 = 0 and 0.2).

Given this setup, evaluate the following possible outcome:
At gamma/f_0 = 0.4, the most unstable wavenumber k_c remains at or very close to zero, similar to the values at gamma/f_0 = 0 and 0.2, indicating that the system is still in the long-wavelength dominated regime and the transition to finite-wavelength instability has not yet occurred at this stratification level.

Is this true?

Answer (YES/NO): NO